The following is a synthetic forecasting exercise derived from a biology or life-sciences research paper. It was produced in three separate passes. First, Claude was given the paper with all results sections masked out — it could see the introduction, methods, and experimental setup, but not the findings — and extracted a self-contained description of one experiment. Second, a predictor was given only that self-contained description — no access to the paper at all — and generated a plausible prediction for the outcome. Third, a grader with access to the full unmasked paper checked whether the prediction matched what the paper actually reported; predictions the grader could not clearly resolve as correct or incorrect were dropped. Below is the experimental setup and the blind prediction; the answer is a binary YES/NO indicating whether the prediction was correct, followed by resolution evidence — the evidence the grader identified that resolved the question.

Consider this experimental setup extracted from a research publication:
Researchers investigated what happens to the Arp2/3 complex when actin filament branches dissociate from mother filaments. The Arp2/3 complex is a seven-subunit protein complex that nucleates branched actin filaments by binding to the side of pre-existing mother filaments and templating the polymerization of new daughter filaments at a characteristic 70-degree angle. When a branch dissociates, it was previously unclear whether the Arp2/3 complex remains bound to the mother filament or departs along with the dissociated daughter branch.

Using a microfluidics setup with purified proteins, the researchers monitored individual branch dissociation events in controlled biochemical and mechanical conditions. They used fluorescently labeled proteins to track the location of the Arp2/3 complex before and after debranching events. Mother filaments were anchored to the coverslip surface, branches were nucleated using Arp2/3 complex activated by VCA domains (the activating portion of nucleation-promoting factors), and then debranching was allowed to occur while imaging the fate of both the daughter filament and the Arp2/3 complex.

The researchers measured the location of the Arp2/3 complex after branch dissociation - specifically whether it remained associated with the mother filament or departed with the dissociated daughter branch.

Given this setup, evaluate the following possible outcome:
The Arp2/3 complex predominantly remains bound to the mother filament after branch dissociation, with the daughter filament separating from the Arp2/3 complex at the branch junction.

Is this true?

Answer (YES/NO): YES